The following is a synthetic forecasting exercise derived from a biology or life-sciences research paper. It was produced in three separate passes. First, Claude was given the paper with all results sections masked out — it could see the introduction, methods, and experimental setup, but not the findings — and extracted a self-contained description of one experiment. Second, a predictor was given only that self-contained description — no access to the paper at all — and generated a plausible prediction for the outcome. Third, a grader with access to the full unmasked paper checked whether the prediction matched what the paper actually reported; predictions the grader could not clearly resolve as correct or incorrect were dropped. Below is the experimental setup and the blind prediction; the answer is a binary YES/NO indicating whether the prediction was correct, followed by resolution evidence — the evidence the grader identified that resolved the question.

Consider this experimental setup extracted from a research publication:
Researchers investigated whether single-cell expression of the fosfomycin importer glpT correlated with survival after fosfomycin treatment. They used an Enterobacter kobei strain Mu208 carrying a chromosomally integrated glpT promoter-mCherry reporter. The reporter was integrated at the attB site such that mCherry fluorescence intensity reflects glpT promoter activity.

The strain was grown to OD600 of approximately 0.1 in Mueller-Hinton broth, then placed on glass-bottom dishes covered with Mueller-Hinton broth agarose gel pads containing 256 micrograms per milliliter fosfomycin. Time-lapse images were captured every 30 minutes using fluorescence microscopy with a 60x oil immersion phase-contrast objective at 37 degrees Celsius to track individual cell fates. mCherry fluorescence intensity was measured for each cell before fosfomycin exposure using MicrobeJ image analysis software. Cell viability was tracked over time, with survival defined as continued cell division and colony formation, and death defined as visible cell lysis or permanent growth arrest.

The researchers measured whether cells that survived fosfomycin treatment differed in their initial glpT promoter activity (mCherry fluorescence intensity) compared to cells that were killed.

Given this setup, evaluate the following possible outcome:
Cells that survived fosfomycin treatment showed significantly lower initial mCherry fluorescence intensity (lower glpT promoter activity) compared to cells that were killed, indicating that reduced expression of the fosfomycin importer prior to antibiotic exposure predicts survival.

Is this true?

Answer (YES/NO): YES